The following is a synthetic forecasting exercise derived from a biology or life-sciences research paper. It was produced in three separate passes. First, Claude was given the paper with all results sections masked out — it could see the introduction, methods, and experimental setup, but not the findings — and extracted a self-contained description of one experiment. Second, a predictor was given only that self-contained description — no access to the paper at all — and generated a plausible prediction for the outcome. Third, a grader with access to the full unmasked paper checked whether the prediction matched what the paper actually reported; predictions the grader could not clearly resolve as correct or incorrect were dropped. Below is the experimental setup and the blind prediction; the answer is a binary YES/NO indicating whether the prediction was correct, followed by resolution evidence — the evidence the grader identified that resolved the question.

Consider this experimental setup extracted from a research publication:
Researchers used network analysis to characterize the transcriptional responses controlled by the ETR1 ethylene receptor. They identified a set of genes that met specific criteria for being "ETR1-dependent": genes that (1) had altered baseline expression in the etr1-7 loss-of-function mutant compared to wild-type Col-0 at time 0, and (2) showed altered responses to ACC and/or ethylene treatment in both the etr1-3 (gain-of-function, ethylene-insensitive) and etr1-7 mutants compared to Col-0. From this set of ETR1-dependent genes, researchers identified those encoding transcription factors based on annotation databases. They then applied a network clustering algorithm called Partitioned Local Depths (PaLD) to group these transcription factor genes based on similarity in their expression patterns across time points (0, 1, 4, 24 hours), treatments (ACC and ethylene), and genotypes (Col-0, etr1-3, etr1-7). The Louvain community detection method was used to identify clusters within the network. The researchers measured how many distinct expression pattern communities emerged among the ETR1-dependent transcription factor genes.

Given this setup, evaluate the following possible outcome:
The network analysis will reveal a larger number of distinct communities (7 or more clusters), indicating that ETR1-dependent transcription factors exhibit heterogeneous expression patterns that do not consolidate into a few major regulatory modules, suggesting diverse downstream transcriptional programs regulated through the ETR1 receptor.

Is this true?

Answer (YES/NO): NO